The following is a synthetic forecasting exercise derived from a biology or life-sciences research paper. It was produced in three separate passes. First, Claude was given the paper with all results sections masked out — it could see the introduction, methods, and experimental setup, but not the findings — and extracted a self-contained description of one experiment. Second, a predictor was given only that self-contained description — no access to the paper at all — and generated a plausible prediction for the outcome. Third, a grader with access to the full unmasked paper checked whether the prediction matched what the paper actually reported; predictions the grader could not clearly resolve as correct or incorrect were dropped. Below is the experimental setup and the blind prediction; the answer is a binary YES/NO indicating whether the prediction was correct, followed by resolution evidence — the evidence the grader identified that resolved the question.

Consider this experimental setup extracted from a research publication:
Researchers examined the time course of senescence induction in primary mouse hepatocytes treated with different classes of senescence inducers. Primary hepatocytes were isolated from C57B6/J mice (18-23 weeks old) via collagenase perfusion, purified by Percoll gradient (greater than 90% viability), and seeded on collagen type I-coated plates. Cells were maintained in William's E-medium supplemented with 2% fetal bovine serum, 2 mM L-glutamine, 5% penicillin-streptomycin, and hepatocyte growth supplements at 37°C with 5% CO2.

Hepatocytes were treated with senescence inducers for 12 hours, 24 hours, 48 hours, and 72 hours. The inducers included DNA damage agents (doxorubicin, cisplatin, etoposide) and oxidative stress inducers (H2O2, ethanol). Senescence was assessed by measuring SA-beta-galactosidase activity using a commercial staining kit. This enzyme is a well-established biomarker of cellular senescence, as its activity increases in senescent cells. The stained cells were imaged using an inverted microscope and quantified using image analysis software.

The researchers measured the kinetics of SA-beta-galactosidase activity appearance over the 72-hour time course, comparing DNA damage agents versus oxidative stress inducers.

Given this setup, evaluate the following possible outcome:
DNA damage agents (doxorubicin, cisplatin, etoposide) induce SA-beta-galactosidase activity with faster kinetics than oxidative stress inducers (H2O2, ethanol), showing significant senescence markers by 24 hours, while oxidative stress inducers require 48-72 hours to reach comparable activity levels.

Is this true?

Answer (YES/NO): NO